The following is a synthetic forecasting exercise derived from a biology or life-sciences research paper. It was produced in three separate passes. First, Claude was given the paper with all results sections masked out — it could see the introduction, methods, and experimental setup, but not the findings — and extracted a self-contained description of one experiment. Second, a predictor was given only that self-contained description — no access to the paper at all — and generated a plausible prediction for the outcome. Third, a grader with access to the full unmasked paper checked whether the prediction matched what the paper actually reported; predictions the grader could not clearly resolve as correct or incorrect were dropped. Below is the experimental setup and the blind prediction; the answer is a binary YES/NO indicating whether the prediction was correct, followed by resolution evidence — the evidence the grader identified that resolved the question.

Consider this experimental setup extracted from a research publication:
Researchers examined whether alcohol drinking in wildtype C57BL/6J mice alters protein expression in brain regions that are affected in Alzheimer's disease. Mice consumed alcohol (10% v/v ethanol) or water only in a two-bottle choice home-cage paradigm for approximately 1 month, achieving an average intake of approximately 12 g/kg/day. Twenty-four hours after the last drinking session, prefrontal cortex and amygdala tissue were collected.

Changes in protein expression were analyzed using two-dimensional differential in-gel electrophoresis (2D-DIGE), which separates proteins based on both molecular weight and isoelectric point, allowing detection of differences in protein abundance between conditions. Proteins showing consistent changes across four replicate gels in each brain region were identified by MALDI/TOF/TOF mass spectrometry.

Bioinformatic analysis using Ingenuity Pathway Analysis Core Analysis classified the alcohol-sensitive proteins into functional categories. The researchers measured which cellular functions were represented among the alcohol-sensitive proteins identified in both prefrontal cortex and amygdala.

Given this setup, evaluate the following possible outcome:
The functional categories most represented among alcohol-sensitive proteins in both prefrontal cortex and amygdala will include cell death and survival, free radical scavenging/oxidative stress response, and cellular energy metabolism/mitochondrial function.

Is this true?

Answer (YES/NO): NO